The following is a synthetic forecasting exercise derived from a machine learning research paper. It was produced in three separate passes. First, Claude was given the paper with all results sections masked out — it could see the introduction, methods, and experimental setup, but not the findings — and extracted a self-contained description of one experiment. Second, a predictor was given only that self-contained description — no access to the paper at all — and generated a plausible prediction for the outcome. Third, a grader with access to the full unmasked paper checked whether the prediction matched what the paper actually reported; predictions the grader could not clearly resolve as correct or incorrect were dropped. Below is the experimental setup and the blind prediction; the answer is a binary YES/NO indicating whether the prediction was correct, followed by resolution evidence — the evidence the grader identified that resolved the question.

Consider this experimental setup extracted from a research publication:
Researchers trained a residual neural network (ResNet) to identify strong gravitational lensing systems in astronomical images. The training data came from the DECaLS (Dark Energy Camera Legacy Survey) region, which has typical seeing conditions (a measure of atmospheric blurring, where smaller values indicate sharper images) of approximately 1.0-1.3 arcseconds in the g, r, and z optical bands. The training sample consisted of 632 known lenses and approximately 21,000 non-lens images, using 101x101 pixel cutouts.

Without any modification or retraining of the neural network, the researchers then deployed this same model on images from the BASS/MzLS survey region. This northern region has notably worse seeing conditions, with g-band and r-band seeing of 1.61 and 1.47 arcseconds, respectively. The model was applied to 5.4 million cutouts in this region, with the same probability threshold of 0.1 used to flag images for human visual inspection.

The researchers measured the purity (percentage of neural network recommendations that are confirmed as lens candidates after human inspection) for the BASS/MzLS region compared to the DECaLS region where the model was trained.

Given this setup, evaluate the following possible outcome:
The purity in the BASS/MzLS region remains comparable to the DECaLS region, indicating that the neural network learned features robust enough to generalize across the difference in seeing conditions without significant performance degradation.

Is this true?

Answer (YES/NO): NO